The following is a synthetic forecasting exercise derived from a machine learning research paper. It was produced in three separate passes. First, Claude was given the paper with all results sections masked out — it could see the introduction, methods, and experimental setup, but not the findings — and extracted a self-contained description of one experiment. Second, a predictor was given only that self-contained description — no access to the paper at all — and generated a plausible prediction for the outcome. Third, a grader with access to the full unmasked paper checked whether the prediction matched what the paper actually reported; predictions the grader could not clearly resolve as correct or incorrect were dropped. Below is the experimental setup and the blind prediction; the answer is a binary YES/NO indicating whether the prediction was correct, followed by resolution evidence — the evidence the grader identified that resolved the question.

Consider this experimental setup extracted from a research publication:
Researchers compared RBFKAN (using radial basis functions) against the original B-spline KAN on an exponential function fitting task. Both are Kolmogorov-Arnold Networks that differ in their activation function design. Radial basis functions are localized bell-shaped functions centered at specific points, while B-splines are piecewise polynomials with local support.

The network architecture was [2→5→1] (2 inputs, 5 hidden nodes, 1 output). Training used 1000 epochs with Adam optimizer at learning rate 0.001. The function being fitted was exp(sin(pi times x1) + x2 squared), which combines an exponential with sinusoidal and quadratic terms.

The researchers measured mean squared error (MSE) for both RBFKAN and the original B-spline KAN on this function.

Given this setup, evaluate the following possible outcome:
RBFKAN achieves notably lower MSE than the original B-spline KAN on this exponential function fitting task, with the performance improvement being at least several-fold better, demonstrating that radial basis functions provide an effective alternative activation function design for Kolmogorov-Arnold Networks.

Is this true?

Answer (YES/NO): YES